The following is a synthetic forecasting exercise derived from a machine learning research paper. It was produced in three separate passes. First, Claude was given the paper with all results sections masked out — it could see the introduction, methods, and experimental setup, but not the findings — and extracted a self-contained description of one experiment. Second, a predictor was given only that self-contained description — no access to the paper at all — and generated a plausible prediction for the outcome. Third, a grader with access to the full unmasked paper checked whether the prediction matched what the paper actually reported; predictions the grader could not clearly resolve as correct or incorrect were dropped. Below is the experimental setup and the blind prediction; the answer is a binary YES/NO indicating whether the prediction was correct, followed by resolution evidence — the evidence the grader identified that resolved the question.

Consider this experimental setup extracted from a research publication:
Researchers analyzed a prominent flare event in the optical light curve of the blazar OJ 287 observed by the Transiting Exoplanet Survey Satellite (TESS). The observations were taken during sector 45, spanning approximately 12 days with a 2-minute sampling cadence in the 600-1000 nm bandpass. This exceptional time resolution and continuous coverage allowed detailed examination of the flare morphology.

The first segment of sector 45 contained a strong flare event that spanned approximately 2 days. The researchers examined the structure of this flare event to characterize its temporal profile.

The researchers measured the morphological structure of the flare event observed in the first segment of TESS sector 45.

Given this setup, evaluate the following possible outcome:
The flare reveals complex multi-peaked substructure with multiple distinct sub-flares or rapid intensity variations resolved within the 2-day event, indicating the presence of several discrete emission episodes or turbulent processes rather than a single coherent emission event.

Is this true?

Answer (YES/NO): YES